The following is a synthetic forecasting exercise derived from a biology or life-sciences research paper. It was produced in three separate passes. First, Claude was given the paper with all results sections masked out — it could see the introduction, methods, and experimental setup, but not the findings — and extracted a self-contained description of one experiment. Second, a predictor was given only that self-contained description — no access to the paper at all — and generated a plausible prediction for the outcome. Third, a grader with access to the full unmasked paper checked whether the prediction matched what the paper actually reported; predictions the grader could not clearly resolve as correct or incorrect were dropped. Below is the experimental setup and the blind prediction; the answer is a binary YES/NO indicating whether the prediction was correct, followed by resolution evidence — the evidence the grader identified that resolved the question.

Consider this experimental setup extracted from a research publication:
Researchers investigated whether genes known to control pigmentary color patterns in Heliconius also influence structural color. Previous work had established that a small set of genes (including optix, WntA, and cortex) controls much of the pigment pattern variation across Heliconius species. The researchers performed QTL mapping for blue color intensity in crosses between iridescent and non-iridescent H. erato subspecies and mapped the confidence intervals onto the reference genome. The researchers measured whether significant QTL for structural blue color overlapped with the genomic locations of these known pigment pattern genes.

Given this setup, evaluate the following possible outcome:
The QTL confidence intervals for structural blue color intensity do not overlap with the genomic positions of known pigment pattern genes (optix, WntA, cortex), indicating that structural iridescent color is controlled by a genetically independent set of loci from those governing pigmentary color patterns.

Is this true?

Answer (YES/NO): YES